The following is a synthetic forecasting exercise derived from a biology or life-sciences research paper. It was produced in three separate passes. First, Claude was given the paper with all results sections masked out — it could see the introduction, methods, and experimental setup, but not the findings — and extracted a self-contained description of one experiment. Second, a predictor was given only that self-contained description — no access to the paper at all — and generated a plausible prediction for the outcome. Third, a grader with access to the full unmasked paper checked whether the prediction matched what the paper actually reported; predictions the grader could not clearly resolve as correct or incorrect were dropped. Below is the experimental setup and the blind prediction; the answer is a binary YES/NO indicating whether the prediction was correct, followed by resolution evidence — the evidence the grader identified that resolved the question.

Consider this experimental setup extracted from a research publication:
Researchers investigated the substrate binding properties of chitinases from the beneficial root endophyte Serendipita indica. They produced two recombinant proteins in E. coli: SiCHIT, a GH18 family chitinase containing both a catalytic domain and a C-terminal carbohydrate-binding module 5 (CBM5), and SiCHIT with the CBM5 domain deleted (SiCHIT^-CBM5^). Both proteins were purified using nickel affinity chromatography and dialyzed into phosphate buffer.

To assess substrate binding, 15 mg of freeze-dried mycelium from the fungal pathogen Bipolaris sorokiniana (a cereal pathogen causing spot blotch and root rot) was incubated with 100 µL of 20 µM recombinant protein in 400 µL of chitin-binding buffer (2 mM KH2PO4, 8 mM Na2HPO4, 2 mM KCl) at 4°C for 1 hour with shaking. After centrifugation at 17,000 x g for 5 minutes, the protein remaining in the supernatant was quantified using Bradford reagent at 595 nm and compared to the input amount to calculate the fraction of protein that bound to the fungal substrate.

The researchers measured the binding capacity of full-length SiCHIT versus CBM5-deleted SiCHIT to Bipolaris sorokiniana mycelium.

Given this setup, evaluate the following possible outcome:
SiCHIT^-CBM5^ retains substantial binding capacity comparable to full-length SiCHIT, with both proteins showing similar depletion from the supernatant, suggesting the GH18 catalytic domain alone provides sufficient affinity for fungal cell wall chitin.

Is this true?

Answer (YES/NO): NO